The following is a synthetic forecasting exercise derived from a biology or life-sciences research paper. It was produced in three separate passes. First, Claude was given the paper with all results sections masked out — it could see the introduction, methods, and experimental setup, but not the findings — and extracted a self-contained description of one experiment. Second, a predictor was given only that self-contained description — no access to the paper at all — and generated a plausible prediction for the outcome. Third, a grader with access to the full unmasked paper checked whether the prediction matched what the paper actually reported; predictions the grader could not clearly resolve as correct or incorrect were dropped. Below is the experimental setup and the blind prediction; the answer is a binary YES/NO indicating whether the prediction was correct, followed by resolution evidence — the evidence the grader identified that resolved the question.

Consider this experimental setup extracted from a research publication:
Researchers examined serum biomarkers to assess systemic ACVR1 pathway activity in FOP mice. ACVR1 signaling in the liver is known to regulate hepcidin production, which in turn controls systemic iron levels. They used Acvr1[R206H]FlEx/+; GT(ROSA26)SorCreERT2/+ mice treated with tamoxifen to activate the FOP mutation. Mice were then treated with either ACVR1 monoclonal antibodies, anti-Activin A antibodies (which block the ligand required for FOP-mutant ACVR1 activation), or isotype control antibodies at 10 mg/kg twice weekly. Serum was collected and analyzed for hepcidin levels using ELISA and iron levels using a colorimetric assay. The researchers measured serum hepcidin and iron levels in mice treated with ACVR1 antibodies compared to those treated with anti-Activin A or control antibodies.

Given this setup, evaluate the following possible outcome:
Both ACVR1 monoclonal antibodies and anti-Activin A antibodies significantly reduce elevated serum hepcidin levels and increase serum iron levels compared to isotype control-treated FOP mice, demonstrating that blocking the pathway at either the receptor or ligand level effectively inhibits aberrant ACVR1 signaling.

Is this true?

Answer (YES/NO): NO